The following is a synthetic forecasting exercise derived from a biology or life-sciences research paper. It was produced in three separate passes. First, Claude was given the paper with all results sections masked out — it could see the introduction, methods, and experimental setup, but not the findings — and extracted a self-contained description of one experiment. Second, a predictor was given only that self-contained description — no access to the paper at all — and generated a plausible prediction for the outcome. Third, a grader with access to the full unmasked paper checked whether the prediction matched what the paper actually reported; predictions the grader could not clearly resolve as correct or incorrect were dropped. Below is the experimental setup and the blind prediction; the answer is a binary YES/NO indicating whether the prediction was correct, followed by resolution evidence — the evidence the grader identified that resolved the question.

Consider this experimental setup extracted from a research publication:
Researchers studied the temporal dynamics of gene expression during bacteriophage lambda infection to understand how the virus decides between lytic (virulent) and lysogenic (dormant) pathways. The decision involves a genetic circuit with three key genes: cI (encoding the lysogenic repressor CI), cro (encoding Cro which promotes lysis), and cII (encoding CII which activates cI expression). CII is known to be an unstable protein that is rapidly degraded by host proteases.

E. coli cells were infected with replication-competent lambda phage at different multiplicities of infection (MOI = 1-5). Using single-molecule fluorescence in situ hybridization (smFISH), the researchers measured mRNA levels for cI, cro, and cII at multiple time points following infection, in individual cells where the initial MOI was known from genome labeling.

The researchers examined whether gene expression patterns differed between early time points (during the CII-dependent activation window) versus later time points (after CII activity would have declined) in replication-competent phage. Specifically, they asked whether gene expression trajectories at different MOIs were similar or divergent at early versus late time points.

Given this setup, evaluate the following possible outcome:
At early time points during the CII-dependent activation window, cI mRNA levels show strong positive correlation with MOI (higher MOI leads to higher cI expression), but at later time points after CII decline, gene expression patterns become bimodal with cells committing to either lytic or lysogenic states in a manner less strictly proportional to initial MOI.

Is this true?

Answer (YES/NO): NO